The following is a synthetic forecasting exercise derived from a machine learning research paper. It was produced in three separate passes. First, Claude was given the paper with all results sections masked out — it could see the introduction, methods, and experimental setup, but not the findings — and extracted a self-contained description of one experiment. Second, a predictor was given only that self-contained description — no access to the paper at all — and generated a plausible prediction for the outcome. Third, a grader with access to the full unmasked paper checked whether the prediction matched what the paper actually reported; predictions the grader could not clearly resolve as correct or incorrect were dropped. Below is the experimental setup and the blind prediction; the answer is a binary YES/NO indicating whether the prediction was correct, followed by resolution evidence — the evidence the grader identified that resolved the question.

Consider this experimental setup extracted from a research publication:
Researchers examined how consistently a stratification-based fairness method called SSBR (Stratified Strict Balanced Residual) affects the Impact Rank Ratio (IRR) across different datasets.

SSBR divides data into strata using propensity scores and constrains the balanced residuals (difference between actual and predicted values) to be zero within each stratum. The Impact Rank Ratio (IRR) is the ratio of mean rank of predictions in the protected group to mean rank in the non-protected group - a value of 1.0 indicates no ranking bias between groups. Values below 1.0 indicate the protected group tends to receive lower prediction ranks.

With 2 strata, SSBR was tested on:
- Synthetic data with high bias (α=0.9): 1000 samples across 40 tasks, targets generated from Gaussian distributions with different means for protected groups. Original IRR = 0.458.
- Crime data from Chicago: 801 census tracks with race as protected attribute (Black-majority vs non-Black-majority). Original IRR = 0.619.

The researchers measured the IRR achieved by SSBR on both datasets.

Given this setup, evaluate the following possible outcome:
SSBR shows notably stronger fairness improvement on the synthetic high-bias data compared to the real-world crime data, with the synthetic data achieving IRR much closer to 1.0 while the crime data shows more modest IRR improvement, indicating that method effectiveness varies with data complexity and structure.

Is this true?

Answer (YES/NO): NO